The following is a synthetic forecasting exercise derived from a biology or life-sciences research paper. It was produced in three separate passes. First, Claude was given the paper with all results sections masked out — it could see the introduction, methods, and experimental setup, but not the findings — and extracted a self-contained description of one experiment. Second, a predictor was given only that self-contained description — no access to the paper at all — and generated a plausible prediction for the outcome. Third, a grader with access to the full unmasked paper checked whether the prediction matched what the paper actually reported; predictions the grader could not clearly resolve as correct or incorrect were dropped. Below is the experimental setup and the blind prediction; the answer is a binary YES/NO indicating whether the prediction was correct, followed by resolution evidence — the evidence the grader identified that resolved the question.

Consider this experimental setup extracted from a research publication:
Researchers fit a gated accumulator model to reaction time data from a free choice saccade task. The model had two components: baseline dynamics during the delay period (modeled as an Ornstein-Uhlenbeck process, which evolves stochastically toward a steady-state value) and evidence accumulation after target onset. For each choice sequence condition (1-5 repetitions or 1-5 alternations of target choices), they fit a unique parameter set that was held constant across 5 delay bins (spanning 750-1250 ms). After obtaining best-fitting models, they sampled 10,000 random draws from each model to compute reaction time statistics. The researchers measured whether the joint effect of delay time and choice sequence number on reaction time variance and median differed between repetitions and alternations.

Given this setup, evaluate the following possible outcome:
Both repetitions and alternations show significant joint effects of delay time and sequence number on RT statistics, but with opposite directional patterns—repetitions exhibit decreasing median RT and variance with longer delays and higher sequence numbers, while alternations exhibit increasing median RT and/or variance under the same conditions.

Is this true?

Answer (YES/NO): NO